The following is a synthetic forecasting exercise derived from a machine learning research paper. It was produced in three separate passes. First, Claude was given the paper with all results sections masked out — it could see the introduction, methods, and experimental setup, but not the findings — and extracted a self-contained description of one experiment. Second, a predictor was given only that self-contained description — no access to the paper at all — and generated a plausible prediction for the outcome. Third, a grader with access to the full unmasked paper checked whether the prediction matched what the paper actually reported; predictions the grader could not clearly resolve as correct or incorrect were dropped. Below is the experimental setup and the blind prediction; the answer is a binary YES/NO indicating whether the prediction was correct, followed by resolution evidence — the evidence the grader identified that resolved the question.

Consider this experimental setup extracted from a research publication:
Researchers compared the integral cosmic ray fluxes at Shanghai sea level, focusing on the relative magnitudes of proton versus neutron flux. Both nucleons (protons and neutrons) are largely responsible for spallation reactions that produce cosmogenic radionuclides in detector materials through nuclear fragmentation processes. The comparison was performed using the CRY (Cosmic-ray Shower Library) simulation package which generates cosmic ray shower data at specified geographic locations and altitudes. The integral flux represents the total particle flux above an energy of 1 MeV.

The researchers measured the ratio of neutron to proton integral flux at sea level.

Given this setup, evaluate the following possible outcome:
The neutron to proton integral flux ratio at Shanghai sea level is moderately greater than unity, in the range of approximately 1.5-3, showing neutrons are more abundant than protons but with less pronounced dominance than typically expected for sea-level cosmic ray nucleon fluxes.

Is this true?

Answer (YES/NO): NO